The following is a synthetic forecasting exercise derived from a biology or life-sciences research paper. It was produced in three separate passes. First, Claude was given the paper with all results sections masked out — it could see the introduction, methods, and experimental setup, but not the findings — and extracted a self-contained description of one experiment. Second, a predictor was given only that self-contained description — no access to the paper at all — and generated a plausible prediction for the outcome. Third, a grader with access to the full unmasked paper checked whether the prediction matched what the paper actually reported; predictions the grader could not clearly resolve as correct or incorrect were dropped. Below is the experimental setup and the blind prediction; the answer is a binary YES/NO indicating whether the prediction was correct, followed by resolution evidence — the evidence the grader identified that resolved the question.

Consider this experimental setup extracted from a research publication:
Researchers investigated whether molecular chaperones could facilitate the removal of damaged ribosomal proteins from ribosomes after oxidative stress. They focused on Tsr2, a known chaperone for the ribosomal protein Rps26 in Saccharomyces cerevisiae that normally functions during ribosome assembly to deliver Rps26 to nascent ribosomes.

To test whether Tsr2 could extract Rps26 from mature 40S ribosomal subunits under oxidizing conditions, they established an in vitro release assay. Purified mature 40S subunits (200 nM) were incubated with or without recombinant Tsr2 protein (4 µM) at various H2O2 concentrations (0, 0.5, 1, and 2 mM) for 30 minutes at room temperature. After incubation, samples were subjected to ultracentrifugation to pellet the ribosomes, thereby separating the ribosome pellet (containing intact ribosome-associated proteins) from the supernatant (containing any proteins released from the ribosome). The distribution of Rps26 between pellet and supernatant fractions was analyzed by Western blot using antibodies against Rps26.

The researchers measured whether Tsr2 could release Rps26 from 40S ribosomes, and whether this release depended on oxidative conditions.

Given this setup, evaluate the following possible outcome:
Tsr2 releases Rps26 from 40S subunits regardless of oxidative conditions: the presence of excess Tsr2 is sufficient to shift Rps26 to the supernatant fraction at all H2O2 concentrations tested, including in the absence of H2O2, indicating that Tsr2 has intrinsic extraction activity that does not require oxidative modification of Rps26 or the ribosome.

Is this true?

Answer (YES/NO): NO